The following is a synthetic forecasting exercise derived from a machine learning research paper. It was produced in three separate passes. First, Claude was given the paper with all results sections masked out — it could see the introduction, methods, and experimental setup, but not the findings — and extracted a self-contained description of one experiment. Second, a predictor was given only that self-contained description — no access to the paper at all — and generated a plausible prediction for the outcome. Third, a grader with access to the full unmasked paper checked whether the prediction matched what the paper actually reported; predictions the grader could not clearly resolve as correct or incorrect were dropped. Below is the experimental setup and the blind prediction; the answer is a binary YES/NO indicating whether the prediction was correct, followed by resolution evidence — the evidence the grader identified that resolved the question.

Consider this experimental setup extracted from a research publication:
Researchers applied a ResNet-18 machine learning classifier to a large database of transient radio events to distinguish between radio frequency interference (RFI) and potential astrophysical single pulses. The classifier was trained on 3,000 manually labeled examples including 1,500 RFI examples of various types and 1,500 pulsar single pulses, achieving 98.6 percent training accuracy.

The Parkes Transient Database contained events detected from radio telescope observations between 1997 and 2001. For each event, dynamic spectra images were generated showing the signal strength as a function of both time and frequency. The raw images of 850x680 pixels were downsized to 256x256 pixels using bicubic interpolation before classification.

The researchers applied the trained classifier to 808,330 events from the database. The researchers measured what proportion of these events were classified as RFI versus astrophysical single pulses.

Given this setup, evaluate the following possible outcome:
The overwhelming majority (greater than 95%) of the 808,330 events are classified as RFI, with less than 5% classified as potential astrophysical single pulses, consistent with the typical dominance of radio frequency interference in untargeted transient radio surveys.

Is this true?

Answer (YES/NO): NO